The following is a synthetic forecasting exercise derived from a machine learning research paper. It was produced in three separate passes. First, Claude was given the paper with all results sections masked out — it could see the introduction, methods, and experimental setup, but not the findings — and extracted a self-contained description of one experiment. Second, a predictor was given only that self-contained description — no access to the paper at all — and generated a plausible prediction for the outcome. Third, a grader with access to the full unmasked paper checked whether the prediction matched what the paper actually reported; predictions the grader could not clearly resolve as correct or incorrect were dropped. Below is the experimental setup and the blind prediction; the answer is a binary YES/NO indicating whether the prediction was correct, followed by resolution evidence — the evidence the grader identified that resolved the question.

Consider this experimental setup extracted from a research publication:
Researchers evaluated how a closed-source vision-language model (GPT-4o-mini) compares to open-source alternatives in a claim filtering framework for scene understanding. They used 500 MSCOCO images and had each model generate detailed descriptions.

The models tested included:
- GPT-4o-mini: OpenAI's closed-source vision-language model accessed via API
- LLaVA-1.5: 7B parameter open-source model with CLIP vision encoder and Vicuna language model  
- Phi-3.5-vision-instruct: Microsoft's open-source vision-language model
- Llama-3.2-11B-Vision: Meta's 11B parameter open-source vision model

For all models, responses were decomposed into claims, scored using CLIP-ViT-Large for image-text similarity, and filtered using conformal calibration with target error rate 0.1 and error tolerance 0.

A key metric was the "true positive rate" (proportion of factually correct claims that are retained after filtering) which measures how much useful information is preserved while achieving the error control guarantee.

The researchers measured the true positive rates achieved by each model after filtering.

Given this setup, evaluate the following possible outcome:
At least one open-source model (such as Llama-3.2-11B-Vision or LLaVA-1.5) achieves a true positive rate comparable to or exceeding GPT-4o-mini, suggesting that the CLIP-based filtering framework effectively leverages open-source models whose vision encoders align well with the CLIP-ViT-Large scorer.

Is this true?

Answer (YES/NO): YES